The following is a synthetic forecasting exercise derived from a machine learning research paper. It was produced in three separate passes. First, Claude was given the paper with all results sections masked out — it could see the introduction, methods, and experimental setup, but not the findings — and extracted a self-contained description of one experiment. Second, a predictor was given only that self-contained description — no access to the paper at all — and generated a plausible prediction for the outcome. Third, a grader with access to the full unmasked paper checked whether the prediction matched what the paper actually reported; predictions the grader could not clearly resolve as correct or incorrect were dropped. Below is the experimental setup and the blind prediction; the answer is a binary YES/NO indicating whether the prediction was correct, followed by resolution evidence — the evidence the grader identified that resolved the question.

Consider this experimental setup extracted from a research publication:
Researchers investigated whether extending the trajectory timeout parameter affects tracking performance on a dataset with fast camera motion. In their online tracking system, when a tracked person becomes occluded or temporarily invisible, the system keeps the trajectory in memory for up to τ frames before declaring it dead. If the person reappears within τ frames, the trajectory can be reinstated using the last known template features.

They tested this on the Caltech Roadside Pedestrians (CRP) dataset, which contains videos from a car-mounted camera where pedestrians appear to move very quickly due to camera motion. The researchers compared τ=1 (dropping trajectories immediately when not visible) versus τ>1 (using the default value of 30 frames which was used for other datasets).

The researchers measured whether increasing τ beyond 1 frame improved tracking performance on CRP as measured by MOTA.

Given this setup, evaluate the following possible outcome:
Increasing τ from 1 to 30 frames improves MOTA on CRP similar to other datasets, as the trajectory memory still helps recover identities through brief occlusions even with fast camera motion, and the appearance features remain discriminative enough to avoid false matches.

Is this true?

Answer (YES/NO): NO